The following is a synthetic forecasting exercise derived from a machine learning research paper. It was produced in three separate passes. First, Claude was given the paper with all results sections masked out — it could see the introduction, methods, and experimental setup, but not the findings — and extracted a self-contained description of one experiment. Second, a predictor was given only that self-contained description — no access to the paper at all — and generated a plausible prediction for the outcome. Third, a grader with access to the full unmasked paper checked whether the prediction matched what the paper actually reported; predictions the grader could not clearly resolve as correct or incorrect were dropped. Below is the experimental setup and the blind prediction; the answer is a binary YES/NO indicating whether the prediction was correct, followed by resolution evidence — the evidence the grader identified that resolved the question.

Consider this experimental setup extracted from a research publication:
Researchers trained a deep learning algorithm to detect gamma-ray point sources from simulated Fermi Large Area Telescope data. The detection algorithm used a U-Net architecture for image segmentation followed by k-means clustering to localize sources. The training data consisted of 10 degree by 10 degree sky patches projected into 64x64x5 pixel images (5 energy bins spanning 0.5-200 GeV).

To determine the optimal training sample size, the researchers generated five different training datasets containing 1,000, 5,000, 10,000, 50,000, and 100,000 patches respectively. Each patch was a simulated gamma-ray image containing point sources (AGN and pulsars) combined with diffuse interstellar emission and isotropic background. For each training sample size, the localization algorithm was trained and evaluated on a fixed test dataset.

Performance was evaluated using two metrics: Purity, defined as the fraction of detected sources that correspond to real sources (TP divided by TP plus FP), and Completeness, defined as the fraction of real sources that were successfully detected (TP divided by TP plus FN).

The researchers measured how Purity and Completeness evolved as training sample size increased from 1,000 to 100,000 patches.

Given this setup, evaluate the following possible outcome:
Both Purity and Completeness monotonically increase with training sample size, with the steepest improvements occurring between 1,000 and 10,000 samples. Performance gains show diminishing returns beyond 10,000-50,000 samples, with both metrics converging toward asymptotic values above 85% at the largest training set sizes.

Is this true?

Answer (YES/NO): NO